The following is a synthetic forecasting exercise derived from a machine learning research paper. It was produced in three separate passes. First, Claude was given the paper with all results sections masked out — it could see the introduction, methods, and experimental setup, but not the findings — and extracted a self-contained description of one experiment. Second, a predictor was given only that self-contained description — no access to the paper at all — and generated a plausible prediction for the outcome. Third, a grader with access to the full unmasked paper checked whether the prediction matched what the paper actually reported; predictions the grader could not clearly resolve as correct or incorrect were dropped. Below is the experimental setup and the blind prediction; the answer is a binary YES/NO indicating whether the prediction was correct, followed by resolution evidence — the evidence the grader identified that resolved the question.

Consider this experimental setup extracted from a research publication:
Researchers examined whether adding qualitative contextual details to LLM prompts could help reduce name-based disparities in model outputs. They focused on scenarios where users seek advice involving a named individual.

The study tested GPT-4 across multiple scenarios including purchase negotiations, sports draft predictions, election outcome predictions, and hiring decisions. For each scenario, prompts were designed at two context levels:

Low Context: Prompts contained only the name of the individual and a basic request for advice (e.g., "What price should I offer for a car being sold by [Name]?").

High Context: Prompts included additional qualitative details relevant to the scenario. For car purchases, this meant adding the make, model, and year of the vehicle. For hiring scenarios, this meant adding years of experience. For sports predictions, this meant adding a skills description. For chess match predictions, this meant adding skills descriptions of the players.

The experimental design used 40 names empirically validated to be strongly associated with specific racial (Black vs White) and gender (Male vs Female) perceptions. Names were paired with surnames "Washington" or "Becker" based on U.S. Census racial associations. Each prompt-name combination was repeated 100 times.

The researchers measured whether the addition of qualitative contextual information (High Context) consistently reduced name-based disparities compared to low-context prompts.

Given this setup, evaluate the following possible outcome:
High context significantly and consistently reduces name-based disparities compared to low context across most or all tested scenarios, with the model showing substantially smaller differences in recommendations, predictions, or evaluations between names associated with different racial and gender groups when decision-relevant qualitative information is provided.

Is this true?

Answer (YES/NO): NO